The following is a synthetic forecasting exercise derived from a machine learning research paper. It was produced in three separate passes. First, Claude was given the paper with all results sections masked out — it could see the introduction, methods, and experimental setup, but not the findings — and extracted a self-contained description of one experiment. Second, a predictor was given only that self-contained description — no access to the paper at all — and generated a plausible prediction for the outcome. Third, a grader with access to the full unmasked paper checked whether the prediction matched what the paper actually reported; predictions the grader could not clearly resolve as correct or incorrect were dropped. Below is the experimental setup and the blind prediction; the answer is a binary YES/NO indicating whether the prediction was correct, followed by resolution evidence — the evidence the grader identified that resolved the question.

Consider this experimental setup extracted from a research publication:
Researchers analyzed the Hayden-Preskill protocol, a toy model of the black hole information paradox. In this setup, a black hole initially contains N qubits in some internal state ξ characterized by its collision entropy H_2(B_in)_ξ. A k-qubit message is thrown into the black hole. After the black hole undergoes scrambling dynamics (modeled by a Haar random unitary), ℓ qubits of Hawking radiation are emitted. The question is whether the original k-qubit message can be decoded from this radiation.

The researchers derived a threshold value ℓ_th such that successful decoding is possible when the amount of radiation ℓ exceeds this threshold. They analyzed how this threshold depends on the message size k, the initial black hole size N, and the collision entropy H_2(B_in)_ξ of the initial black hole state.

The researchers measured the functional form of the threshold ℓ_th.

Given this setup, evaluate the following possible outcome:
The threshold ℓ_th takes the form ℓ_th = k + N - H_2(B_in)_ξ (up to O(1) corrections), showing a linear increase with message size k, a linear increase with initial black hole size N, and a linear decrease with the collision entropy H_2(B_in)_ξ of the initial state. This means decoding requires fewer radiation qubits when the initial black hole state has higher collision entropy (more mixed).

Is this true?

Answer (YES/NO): NO